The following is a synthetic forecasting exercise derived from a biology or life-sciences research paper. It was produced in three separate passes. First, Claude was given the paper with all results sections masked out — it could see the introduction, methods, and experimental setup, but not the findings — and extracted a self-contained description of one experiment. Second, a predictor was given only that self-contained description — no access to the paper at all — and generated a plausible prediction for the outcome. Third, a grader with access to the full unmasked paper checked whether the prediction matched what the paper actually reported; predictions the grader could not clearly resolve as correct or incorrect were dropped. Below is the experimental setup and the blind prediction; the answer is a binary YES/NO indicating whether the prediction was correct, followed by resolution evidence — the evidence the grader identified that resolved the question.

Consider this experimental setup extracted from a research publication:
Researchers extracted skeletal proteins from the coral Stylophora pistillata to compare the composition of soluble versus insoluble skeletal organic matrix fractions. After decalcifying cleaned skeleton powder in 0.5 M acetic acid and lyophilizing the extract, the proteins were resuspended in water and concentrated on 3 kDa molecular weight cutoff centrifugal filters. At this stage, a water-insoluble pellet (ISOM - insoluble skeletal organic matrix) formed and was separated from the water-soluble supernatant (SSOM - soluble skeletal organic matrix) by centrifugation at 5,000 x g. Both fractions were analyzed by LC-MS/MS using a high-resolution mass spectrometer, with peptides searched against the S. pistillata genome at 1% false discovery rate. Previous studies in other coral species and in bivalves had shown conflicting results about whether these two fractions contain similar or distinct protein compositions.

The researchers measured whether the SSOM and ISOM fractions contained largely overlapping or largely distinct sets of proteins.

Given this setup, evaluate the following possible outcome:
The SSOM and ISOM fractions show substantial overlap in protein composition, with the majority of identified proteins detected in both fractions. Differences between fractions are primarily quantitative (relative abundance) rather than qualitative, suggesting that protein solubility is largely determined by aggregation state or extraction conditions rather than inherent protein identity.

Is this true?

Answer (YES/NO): NO